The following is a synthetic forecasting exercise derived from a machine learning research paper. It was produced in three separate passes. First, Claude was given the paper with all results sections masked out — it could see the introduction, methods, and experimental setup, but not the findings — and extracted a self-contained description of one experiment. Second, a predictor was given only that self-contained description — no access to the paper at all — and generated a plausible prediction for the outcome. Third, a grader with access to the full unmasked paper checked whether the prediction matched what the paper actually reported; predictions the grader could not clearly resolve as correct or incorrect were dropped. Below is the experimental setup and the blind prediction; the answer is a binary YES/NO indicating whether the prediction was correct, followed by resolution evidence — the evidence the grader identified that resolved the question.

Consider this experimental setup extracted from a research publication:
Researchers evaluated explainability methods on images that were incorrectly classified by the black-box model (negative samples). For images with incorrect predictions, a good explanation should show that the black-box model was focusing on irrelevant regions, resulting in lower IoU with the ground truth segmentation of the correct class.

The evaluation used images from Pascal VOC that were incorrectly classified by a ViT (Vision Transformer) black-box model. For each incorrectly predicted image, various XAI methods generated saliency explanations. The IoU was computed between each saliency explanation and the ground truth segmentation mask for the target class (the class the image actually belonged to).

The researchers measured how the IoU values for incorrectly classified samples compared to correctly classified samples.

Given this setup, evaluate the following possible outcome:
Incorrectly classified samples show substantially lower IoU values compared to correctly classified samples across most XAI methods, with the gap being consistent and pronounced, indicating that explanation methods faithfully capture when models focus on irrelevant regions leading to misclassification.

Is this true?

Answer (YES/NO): NO